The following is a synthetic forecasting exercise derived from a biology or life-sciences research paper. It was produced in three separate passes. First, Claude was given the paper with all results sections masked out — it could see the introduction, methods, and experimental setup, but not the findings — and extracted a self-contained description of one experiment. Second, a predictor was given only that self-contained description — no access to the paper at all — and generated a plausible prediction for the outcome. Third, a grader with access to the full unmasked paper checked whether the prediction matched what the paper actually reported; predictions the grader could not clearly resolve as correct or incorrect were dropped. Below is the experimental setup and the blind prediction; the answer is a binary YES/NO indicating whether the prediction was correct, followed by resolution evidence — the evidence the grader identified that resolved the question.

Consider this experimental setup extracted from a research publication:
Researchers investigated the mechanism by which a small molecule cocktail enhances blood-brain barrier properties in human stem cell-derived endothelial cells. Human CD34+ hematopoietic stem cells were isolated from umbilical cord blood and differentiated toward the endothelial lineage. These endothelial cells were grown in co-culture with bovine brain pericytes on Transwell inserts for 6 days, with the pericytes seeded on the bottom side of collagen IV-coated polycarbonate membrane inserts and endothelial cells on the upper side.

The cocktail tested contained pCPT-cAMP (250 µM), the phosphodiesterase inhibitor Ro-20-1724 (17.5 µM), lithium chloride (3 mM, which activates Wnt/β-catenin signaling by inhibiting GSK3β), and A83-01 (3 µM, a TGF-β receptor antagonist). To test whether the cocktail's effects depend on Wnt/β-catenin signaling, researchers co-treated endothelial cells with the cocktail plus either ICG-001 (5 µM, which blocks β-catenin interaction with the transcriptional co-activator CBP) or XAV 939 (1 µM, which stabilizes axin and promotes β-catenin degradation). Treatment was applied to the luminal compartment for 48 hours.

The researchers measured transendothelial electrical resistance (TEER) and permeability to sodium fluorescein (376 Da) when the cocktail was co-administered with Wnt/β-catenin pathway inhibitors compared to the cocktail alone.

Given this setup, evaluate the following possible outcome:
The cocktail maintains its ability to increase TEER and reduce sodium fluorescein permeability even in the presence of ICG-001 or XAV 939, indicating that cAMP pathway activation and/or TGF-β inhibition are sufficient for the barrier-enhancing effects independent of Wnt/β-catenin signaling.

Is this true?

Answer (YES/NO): NO